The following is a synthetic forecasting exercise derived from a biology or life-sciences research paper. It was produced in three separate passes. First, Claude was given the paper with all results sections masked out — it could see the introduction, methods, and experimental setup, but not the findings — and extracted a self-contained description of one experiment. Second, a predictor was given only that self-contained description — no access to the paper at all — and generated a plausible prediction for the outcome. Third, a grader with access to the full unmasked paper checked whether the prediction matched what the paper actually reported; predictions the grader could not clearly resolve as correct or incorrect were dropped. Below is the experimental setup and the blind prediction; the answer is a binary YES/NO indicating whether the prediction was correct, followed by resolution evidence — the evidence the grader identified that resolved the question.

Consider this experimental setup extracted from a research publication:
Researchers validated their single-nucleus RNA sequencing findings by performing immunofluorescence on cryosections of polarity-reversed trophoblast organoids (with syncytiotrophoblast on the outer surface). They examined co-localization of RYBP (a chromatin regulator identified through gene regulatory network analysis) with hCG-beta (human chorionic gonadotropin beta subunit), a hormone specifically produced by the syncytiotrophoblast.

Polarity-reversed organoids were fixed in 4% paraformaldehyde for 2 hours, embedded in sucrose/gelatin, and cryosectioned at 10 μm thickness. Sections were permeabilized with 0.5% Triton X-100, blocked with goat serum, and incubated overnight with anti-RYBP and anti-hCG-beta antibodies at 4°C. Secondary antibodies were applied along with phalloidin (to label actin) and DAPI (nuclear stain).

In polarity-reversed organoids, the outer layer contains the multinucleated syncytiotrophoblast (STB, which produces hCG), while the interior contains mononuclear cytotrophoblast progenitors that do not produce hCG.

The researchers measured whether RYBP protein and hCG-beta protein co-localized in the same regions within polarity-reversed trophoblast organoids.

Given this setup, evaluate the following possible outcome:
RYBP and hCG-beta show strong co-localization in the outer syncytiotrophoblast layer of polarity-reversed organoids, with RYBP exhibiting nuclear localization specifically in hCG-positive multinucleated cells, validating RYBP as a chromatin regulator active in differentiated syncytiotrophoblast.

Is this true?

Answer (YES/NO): YES